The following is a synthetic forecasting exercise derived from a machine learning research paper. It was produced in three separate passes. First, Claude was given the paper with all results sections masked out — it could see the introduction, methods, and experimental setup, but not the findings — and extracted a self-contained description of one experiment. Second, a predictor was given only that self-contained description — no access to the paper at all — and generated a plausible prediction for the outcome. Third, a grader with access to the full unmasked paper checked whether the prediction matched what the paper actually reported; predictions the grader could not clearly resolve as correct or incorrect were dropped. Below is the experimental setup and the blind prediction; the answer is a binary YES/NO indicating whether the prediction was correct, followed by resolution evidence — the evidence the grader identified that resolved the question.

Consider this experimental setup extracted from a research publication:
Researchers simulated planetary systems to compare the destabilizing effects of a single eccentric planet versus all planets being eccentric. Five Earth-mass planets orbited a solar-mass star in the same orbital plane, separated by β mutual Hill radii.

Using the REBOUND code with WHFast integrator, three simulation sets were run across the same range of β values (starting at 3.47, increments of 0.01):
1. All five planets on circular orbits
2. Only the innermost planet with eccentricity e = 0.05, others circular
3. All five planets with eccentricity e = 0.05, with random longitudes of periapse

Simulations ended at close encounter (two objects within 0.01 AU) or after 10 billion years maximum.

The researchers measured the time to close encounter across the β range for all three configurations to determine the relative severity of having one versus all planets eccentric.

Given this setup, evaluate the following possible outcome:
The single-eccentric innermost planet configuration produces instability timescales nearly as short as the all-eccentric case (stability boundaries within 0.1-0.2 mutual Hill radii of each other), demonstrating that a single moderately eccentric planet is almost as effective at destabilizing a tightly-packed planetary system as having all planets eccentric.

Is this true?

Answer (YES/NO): NO